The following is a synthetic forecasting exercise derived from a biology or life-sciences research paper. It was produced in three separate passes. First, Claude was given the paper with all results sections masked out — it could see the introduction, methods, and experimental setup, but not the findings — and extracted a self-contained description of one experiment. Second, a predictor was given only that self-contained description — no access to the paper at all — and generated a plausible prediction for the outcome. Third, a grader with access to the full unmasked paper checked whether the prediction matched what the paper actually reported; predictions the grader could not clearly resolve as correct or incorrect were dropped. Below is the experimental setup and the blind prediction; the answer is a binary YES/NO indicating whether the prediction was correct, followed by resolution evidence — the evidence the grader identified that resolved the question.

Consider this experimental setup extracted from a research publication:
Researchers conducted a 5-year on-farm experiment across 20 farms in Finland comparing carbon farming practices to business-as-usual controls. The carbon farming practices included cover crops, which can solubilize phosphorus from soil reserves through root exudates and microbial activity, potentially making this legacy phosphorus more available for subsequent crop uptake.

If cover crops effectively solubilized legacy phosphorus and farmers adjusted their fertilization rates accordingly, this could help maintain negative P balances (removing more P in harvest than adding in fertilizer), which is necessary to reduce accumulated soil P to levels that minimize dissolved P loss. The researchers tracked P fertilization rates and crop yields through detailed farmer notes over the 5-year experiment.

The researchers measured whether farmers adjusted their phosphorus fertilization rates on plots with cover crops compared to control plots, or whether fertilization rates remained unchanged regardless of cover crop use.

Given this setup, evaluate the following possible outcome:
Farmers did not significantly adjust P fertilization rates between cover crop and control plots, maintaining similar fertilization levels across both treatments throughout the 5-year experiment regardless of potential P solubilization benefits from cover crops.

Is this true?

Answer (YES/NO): YES